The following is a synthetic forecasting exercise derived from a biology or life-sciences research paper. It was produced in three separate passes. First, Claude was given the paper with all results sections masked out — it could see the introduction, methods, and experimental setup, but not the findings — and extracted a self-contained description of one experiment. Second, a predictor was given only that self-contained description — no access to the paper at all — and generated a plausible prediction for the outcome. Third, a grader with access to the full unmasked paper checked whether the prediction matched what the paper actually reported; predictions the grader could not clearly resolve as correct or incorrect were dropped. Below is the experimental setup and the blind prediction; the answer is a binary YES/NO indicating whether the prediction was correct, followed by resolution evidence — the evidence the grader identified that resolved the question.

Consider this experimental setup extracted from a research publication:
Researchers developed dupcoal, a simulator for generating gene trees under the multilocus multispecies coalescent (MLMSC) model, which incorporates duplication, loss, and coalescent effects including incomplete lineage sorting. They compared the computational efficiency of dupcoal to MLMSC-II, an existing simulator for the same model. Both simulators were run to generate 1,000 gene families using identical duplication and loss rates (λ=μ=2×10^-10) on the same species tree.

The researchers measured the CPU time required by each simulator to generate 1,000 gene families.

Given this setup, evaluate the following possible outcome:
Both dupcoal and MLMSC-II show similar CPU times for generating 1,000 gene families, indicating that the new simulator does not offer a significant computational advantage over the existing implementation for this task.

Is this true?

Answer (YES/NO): YES